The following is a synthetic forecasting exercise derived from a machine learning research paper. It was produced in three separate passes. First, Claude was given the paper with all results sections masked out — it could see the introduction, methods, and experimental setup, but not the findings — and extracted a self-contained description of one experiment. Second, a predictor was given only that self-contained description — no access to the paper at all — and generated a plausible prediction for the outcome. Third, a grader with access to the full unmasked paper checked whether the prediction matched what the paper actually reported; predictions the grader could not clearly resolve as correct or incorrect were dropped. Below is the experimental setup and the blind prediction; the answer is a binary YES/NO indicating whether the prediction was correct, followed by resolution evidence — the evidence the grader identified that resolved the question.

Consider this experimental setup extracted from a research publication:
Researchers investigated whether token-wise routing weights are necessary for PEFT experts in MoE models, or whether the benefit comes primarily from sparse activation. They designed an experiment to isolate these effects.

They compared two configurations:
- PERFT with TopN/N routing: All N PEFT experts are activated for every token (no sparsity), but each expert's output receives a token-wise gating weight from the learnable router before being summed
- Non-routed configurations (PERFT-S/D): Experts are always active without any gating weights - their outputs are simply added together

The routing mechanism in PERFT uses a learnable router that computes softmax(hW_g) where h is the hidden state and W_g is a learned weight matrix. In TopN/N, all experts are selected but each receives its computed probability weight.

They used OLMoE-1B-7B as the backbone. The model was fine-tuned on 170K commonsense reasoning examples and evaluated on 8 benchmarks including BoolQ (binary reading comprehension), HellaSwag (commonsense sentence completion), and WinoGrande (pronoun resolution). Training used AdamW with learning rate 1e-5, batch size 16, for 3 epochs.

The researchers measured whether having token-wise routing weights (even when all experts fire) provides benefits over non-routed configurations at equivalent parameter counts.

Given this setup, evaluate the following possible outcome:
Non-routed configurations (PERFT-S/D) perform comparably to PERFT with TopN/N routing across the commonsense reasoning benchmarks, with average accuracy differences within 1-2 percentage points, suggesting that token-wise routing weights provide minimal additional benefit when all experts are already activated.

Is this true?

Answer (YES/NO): NO